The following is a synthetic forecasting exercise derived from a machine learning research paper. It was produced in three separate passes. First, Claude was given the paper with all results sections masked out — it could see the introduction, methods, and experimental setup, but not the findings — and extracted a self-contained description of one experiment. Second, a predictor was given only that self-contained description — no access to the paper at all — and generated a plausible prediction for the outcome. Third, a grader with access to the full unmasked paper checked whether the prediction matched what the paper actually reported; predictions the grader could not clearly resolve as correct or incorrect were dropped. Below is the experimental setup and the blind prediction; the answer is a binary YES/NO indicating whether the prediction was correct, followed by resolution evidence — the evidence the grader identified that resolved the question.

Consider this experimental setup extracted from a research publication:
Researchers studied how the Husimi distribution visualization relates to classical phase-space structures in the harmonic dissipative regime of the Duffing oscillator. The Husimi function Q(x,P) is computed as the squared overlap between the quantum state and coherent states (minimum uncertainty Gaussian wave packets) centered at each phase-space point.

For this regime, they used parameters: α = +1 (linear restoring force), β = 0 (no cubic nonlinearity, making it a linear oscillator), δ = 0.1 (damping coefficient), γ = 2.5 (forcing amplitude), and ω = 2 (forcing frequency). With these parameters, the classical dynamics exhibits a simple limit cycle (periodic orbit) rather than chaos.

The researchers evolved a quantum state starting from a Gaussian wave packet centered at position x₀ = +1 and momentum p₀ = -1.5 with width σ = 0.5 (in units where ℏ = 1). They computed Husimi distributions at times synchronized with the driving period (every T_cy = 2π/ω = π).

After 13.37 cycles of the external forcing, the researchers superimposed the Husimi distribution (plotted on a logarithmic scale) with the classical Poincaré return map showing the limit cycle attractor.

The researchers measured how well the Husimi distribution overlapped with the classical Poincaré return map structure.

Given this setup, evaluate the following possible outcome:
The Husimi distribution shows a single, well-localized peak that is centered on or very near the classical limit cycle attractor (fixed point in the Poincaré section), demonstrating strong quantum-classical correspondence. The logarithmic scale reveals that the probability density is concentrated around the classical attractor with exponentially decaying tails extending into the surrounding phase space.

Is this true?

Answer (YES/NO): YES